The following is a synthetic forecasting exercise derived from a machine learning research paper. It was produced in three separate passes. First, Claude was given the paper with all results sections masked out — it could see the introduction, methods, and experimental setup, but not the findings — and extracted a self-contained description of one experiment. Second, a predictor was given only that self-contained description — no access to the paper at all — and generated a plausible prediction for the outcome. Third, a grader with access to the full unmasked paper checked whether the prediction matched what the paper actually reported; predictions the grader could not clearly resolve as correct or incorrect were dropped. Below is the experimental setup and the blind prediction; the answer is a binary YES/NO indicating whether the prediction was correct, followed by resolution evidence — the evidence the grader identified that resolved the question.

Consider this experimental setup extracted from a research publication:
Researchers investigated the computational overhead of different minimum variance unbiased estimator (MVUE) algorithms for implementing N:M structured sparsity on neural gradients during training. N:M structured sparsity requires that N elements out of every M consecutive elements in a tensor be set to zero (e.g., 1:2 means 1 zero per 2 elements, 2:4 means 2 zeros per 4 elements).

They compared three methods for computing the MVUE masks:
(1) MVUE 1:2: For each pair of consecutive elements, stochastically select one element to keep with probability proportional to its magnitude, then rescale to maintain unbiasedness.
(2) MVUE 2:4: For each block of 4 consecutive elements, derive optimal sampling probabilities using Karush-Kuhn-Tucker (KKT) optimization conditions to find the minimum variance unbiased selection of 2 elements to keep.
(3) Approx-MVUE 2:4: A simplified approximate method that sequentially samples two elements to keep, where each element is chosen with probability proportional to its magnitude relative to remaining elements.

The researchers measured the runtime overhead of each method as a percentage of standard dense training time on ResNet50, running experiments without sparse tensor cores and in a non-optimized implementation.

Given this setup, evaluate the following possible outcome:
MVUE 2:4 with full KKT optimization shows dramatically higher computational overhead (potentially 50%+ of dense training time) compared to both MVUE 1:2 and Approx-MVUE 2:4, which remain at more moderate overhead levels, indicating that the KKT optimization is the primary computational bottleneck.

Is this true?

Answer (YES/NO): YES